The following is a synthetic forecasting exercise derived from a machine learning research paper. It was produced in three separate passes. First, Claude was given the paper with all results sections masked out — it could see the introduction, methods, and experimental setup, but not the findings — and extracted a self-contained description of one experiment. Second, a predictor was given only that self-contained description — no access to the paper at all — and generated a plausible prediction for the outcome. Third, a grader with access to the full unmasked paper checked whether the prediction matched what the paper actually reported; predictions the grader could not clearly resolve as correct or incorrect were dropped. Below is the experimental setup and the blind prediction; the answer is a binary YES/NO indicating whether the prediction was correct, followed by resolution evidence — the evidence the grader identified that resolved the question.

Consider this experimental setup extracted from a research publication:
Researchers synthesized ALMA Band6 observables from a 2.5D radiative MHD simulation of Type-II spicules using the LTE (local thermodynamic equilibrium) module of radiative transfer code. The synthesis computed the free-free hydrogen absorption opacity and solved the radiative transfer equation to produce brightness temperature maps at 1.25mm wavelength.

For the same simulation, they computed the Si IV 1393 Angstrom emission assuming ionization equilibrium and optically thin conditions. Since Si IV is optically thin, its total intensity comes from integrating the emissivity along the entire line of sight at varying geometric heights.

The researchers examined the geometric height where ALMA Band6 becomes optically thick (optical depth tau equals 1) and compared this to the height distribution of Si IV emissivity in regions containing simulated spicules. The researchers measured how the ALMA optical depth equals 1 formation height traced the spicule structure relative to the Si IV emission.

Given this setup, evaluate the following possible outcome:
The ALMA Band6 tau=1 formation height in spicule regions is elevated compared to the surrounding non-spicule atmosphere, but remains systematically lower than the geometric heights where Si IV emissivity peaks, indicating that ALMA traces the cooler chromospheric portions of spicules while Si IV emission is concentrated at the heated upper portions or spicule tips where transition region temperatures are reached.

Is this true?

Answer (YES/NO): NO